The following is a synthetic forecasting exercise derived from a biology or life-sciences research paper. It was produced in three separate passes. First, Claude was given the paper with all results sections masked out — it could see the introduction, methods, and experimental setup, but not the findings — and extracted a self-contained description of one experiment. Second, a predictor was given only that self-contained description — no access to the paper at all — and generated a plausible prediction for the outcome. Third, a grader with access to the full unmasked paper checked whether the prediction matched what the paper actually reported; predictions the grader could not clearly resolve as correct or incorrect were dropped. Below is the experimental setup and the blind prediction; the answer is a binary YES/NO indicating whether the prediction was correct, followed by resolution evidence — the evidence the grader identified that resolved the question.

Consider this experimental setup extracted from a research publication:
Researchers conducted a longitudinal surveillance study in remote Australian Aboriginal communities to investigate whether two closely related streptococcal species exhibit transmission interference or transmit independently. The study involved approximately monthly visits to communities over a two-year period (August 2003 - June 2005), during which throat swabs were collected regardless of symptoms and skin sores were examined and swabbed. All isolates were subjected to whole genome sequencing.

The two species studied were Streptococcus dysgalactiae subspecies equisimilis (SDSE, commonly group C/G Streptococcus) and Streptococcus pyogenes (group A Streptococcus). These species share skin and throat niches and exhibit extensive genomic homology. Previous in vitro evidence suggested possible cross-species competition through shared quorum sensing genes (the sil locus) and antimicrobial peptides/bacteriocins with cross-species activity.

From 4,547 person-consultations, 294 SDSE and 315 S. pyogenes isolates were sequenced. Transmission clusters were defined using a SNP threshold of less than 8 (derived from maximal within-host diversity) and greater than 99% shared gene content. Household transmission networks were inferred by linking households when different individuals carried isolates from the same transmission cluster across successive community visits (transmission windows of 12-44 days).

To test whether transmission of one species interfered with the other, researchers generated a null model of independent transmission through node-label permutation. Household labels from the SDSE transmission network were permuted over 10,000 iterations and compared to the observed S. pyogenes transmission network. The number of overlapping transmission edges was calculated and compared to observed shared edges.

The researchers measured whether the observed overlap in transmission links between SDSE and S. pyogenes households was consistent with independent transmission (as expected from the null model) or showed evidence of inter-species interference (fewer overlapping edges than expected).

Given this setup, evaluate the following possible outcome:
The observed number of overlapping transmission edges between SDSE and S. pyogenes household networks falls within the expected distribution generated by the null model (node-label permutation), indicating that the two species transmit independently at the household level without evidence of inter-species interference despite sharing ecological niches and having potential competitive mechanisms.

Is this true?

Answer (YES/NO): YES